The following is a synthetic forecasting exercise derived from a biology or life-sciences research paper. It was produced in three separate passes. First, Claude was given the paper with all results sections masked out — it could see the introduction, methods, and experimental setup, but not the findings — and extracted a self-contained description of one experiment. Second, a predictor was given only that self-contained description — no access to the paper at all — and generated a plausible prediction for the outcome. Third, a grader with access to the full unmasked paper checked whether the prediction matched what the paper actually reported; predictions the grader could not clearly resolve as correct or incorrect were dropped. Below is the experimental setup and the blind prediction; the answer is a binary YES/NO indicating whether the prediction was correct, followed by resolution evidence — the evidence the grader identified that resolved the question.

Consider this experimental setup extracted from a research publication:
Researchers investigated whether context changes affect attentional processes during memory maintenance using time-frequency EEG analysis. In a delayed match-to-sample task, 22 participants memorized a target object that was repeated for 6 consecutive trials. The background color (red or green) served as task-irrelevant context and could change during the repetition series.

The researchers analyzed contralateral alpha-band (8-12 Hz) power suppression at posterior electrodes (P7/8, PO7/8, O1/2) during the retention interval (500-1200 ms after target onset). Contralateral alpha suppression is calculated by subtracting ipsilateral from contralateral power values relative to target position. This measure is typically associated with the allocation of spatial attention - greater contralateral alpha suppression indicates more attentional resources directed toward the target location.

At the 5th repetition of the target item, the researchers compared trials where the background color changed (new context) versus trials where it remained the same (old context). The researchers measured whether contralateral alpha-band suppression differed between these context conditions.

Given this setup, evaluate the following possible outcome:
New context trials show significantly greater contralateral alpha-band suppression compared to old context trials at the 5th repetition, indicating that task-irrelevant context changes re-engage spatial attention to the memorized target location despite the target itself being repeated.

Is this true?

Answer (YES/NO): NO